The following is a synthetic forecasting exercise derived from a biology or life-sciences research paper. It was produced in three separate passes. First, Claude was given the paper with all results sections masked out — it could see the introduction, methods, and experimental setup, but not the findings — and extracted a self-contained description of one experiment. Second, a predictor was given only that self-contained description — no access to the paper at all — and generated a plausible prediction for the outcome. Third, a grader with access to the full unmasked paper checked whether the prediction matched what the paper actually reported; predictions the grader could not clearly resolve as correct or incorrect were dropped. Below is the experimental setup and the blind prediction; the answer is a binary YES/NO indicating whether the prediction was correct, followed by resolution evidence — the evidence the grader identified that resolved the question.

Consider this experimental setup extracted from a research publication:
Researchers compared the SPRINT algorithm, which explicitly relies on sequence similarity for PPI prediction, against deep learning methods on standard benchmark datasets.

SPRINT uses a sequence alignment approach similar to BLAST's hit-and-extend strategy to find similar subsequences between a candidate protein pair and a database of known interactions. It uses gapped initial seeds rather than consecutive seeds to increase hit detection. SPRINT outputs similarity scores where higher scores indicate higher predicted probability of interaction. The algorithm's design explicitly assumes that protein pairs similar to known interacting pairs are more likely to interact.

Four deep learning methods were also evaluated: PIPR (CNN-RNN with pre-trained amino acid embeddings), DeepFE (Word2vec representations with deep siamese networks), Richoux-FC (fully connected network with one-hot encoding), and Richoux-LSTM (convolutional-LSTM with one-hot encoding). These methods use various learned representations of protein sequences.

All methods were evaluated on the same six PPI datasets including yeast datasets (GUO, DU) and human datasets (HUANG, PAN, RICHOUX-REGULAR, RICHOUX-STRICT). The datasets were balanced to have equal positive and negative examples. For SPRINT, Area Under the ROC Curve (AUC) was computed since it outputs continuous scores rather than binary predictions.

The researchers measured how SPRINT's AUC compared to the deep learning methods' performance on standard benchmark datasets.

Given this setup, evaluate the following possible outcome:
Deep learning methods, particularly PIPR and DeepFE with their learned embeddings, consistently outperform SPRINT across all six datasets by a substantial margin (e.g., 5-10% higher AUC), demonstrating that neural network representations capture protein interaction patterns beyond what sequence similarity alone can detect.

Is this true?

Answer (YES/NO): NO